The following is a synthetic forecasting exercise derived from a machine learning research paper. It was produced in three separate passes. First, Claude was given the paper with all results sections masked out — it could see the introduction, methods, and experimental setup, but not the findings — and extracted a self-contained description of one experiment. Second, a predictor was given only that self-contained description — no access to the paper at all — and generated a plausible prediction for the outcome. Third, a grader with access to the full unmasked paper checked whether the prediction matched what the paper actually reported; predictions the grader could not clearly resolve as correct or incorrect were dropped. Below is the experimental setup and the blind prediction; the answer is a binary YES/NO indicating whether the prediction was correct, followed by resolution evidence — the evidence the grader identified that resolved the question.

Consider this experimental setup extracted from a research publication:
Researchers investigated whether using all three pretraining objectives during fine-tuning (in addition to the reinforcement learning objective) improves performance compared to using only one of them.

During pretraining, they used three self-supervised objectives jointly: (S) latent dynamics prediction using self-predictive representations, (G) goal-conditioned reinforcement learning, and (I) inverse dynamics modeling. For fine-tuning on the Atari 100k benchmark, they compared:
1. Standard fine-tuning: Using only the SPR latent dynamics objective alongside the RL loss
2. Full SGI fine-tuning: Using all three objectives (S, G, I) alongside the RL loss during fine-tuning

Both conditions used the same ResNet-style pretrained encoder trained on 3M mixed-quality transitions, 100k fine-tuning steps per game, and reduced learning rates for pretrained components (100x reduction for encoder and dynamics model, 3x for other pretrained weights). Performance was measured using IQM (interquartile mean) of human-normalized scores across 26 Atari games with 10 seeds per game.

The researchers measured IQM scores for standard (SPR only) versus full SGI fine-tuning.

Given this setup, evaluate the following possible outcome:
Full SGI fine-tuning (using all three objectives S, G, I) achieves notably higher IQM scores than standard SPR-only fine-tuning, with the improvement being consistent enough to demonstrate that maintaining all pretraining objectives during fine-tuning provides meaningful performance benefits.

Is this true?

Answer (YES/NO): NO